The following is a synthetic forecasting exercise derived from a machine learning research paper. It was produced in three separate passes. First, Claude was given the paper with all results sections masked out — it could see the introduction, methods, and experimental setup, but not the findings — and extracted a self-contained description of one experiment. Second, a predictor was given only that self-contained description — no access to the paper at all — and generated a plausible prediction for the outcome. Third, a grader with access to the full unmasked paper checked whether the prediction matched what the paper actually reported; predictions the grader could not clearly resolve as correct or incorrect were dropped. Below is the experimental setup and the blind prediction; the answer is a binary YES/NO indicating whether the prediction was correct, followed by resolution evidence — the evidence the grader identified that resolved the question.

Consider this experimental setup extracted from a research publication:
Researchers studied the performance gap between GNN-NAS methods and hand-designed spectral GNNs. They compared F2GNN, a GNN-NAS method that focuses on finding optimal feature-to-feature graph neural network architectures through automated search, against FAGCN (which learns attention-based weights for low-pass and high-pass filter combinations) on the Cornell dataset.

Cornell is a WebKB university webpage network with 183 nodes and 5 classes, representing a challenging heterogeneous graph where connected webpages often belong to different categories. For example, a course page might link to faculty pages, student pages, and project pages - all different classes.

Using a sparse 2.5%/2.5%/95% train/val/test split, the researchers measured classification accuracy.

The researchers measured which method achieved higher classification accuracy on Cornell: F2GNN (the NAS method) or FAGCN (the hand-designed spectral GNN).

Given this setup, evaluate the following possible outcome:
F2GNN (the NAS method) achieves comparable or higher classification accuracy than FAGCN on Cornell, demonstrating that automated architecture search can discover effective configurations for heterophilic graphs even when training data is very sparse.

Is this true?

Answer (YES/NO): YES